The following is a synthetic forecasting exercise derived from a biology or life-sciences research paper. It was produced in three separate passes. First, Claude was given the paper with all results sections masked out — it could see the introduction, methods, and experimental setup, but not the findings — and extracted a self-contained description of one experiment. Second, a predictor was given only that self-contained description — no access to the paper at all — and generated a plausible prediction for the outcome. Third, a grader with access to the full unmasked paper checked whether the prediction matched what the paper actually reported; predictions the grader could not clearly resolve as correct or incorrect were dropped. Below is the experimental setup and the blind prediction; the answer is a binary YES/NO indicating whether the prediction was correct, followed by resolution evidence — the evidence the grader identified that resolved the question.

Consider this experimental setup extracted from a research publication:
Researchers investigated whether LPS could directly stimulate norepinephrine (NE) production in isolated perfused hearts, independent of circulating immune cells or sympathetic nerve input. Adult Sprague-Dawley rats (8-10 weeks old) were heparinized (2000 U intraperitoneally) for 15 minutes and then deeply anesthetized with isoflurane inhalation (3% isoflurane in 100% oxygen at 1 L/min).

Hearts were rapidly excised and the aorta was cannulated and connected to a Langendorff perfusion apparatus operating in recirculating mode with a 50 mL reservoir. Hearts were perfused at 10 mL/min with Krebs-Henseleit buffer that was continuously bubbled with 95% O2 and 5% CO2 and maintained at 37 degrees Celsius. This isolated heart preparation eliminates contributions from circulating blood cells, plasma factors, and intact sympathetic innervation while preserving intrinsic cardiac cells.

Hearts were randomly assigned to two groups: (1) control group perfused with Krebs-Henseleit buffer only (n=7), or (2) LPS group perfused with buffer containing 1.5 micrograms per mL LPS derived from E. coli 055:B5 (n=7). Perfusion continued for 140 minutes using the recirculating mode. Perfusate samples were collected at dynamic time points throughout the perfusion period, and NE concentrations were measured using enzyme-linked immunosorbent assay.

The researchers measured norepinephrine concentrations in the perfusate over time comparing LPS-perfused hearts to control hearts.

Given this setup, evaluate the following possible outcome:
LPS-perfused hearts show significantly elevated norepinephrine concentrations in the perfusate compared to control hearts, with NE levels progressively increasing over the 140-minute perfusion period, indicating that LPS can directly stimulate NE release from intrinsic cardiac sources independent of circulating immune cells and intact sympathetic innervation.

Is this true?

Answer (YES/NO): NO